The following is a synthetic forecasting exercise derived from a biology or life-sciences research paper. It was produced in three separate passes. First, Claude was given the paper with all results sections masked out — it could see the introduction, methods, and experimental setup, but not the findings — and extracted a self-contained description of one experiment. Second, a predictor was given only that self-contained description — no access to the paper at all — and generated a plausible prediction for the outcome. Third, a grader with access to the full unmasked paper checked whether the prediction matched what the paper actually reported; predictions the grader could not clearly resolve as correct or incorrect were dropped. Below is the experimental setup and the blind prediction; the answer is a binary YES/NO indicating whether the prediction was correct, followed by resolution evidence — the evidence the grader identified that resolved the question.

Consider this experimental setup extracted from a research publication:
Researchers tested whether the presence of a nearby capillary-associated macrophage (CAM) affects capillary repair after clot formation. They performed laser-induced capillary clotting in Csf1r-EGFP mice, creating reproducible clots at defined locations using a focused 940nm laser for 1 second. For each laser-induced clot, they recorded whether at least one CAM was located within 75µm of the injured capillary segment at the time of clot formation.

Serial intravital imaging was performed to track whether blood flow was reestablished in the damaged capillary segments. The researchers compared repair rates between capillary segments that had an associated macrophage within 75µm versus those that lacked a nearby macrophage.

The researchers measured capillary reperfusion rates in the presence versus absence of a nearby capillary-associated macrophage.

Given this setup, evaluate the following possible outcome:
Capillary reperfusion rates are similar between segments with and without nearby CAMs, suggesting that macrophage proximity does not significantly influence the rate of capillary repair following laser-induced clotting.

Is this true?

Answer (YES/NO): NO